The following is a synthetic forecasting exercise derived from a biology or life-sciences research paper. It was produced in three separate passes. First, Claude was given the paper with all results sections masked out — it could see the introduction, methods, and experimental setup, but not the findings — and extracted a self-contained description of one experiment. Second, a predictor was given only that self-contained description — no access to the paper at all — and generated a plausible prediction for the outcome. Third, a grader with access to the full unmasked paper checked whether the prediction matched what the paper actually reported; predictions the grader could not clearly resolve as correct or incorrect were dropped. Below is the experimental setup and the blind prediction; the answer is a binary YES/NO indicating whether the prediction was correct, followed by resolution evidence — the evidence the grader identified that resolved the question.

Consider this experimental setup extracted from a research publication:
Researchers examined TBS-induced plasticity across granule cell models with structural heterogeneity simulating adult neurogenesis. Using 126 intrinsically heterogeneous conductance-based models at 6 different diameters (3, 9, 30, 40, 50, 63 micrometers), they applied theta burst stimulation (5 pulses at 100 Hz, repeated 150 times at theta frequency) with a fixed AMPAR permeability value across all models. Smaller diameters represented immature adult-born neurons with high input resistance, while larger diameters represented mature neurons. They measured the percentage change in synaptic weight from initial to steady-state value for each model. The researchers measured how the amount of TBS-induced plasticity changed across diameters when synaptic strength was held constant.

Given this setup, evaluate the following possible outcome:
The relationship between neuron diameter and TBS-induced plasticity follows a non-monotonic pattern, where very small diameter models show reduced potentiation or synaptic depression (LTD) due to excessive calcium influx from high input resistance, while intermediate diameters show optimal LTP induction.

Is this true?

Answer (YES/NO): NO